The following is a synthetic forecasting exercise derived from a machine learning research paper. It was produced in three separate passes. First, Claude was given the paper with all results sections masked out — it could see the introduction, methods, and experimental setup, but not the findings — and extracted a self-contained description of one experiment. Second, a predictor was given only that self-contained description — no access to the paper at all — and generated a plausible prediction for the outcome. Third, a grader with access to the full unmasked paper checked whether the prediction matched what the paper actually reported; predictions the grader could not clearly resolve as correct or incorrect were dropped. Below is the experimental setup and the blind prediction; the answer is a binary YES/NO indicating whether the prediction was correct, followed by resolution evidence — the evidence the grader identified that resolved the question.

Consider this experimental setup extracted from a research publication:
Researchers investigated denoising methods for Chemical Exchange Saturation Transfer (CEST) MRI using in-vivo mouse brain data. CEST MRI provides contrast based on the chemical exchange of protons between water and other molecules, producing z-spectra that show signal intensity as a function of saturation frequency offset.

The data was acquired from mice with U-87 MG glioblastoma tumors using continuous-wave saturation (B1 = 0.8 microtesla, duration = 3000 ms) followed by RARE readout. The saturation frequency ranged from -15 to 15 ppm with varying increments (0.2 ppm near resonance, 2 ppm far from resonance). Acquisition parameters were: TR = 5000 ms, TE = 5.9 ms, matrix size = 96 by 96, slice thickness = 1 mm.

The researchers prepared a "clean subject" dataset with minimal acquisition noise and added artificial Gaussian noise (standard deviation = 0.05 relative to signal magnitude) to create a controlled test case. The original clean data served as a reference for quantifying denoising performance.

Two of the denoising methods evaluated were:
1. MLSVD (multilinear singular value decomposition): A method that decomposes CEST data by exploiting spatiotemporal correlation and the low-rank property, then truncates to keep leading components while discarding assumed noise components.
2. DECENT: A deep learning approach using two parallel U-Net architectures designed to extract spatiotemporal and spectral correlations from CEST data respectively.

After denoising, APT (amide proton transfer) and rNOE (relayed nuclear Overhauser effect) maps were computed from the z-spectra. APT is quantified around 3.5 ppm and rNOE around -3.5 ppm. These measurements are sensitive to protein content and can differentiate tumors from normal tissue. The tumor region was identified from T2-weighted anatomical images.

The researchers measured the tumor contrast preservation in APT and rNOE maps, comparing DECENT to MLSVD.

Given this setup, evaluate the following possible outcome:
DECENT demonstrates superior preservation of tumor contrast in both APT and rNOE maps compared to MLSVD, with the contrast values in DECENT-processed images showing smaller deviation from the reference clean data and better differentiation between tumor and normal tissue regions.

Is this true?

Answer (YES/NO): NO